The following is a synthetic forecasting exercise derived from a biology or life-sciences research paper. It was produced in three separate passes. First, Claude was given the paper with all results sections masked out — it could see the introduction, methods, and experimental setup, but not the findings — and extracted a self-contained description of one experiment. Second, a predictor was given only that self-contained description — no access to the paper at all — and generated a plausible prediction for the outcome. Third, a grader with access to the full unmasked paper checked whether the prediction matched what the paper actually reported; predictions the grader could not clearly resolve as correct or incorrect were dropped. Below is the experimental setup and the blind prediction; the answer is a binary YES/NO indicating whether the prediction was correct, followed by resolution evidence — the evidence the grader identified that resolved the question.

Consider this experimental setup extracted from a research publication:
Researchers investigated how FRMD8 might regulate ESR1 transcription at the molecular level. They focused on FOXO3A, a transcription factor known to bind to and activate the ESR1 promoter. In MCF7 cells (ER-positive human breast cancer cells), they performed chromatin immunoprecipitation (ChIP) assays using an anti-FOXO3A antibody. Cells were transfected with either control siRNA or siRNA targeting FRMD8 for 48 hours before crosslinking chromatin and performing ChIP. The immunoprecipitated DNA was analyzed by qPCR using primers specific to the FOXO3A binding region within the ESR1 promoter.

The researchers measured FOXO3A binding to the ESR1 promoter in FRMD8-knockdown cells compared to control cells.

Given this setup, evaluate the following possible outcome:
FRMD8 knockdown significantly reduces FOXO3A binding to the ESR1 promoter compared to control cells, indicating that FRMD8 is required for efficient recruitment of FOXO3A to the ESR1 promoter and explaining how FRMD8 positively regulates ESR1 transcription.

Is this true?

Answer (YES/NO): YES